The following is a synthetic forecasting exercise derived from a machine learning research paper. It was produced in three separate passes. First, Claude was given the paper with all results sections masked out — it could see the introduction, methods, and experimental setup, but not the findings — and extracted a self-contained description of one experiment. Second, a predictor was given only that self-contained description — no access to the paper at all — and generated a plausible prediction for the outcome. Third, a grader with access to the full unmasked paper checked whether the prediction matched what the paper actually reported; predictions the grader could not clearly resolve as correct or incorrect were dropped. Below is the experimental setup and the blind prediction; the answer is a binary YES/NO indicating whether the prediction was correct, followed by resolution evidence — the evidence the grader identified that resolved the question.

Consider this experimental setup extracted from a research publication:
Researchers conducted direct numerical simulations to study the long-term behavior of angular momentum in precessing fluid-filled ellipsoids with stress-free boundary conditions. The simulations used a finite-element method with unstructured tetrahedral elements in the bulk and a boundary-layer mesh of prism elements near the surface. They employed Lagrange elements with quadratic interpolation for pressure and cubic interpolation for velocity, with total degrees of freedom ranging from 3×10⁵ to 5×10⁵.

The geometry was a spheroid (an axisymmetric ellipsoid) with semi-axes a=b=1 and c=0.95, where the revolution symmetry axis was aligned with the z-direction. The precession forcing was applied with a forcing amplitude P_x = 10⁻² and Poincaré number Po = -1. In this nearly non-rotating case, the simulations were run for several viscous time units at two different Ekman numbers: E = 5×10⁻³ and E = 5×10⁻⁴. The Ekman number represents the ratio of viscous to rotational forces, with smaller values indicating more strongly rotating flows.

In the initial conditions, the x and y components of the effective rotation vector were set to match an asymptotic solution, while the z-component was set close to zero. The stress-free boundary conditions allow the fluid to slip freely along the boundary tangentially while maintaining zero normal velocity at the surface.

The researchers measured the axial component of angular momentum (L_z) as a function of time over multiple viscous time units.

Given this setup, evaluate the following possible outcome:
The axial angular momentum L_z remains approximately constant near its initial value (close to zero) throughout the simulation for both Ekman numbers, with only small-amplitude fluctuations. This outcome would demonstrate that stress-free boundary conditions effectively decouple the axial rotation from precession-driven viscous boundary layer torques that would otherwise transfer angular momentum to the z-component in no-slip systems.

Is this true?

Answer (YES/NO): NO